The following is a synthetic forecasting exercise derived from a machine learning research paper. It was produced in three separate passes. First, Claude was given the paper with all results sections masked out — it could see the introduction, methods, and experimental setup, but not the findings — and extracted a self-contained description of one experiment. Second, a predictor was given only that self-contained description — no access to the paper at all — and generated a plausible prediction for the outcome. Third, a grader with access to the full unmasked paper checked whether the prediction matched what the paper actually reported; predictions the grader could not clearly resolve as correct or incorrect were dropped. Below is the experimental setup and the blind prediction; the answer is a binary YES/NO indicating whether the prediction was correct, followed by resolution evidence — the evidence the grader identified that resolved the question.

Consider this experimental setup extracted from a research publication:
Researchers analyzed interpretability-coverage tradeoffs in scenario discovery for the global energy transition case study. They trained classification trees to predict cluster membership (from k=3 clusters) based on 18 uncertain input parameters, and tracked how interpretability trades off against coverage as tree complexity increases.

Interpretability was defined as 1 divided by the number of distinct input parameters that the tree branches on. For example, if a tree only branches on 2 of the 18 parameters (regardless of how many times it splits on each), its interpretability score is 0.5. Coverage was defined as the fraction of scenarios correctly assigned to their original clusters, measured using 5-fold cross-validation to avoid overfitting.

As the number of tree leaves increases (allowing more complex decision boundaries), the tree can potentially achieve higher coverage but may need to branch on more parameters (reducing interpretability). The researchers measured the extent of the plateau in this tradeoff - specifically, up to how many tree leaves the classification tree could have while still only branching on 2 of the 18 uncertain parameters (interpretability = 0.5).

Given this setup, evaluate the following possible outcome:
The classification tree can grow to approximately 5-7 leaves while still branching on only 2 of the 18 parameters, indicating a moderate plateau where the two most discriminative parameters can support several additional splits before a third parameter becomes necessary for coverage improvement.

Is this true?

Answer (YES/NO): NO